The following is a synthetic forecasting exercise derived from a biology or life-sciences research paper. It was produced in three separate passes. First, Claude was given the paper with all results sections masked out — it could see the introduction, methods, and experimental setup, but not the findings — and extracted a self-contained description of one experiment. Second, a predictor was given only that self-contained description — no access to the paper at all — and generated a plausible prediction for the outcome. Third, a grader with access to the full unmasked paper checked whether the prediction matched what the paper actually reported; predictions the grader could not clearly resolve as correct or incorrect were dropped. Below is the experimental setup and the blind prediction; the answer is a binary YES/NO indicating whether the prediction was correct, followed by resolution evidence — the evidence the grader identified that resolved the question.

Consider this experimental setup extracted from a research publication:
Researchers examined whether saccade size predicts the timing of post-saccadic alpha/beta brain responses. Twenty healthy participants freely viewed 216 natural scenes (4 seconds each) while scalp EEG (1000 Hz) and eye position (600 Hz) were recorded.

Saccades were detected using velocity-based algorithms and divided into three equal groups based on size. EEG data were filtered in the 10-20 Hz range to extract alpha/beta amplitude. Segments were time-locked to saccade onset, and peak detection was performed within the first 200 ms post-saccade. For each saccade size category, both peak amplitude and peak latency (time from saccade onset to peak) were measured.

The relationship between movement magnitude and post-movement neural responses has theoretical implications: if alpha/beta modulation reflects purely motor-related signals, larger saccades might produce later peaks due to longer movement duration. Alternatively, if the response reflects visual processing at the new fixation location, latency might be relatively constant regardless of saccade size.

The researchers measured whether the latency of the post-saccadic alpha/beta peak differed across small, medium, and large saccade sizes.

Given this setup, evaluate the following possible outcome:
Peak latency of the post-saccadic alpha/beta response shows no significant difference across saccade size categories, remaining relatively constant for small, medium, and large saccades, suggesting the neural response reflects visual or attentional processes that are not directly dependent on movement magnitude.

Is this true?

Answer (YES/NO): NO